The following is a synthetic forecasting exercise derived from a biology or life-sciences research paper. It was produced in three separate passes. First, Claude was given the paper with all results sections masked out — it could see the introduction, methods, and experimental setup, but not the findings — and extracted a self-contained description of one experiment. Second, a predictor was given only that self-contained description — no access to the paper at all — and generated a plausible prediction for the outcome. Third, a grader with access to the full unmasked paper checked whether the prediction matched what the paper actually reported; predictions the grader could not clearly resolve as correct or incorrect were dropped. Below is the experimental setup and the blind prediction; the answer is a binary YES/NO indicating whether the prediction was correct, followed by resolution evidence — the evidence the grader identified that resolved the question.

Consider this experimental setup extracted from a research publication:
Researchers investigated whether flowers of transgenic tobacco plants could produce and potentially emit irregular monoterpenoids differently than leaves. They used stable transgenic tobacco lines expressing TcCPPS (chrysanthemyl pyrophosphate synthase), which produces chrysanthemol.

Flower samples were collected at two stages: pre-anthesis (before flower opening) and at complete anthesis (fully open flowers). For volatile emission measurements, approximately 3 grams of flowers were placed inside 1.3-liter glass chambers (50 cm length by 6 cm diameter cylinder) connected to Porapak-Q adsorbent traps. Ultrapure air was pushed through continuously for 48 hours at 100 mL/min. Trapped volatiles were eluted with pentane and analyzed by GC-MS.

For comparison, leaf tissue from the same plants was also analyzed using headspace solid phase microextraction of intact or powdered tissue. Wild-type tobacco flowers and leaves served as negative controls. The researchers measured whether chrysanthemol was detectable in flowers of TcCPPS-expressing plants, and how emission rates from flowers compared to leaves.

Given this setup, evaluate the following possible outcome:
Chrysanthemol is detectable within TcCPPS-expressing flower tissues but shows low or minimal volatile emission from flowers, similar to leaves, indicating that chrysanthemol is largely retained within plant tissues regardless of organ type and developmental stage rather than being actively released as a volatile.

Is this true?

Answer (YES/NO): NO